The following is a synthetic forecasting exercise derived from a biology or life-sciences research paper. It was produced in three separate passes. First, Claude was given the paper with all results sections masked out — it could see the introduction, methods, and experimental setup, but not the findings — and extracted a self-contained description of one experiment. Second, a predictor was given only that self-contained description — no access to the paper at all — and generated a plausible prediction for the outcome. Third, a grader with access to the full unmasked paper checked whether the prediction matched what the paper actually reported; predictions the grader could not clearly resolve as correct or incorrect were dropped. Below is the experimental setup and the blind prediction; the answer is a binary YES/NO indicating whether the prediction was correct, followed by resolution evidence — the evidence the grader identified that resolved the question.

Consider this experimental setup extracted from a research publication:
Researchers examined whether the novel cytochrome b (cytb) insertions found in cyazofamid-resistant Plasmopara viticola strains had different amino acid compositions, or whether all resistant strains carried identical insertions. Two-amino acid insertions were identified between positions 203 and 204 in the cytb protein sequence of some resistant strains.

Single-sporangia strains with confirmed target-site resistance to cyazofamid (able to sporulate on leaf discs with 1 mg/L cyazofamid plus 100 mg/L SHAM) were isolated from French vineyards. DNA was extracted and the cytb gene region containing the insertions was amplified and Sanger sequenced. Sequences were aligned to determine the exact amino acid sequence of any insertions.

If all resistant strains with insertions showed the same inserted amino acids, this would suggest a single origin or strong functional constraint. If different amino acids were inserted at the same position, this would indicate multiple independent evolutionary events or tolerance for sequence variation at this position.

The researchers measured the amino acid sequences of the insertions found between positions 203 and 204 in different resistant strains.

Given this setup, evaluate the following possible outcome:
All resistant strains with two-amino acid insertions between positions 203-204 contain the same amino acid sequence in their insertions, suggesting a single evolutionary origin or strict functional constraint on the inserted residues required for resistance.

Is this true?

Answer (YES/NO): NO